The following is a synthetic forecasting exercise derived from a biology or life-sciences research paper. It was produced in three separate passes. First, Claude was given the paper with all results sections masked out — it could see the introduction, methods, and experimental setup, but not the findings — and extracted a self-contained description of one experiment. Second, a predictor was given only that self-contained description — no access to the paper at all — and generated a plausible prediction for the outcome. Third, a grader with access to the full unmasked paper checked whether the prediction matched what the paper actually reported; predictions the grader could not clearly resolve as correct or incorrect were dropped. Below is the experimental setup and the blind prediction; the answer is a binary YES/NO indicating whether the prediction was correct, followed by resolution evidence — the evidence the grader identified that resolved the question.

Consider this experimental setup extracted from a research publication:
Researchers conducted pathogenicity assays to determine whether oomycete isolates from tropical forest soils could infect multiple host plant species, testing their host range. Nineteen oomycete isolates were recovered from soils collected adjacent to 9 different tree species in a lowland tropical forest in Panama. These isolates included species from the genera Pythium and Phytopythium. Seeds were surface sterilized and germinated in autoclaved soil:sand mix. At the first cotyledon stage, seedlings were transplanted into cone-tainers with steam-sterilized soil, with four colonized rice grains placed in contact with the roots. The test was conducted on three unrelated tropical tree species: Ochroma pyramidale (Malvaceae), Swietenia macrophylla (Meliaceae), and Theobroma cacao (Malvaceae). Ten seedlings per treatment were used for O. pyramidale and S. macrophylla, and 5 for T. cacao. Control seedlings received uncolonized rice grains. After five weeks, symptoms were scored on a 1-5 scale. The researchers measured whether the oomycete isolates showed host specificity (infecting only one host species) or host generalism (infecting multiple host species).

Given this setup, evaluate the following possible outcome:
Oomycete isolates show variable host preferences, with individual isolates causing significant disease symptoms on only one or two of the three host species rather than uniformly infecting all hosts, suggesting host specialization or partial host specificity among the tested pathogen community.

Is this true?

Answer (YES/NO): NO